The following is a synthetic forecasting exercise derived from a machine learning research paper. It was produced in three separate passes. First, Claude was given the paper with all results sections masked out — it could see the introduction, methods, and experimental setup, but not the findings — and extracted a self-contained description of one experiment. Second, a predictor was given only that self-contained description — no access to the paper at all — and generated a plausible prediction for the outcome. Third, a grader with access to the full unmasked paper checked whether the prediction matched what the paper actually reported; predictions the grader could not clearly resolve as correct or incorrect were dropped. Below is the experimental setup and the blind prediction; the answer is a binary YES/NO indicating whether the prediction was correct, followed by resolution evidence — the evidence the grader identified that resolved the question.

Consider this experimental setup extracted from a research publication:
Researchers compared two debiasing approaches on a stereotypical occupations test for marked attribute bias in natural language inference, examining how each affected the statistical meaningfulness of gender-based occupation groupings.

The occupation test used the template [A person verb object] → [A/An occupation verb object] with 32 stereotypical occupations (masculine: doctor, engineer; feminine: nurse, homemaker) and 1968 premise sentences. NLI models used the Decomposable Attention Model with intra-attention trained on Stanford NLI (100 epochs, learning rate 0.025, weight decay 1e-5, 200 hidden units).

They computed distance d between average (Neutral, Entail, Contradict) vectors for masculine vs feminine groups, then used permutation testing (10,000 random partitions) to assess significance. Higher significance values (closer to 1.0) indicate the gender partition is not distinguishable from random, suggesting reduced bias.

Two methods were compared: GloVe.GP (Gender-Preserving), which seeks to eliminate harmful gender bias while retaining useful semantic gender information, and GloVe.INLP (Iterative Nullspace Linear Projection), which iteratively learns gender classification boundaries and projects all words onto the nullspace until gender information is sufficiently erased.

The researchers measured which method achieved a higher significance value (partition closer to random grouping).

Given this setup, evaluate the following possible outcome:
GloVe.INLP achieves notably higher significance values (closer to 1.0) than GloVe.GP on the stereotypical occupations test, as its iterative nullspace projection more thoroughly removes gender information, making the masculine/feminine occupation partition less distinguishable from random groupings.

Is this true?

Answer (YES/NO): YES